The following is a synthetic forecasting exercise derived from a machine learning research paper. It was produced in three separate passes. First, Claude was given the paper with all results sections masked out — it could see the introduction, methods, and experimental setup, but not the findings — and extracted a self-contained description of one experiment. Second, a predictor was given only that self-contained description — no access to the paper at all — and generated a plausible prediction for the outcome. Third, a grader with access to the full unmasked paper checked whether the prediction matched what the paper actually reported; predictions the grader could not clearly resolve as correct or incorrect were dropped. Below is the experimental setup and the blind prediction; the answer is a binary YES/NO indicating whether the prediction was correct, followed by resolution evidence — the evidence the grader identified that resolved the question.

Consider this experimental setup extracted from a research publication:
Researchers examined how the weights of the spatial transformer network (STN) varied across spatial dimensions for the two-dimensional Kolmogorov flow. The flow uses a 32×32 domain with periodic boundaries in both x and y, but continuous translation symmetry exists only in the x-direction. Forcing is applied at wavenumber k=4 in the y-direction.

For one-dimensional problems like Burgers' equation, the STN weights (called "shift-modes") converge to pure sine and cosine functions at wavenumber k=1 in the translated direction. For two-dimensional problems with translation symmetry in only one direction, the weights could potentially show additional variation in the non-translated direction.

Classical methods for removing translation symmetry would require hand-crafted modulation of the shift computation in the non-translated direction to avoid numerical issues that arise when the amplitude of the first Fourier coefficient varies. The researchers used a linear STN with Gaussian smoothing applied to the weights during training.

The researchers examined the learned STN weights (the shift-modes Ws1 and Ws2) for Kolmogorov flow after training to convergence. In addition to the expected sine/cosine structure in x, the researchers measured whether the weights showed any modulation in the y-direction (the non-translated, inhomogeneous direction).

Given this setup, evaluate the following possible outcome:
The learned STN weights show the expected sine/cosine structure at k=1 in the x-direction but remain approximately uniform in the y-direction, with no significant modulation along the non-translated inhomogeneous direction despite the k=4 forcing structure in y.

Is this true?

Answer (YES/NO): NO